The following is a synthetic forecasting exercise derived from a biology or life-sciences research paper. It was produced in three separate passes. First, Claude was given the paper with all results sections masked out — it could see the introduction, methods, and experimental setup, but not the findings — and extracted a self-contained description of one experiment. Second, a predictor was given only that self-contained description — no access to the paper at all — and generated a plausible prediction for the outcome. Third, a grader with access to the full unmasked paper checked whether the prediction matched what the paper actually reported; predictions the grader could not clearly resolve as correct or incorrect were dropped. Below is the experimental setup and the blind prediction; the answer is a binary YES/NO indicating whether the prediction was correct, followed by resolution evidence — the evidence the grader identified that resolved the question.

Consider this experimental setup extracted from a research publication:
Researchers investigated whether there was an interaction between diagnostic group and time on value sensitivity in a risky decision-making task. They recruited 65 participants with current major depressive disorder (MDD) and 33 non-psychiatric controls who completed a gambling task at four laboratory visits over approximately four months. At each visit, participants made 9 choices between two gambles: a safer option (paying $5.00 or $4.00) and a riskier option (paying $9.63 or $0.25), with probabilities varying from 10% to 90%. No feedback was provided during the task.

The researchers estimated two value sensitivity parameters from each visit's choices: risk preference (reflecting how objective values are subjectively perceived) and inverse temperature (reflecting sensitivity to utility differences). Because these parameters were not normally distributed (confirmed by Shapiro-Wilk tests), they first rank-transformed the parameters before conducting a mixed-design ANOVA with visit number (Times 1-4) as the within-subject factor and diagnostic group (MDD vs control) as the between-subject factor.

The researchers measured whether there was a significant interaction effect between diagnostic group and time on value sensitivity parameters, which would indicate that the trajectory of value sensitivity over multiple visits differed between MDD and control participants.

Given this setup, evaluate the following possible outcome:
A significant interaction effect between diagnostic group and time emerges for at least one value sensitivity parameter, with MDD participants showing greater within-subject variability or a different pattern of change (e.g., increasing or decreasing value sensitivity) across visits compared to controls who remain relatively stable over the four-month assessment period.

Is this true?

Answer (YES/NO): NO